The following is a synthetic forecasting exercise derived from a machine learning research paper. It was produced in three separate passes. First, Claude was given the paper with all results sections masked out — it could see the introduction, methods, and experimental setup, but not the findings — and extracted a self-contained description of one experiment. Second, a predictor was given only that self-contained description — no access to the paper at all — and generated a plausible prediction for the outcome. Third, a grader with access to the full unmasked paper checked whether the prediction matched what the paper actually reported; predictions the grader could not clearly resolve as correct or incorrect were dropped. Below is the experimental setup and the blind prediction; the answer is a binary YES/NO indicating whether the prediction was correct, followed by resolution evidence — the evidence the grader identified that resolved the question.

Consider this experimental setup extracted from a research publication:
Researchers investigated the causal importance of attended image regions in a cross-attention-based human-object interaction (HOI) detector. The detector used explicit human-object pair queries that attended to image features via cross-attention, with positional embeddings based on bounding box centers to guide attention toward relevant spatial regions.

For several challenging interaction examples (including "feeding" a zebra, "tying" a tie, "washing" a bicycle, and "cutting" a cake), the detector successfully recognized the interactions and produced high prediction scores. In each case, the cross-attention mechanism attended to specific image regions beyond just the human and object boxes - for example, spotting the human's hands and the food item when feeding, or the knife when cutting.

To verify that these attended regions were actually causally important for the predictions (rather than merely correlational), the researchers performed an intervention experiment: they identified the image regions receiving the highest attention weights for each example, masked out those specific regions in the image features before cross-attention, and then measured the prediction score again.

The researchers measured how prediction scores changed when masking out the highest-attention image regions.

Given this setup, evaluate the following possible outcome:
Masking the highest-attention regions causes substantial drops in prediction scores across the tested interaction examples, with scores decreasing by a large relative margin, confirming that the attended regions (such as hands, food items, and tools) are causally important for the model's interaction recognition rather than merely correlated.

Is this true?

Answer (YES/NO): YES